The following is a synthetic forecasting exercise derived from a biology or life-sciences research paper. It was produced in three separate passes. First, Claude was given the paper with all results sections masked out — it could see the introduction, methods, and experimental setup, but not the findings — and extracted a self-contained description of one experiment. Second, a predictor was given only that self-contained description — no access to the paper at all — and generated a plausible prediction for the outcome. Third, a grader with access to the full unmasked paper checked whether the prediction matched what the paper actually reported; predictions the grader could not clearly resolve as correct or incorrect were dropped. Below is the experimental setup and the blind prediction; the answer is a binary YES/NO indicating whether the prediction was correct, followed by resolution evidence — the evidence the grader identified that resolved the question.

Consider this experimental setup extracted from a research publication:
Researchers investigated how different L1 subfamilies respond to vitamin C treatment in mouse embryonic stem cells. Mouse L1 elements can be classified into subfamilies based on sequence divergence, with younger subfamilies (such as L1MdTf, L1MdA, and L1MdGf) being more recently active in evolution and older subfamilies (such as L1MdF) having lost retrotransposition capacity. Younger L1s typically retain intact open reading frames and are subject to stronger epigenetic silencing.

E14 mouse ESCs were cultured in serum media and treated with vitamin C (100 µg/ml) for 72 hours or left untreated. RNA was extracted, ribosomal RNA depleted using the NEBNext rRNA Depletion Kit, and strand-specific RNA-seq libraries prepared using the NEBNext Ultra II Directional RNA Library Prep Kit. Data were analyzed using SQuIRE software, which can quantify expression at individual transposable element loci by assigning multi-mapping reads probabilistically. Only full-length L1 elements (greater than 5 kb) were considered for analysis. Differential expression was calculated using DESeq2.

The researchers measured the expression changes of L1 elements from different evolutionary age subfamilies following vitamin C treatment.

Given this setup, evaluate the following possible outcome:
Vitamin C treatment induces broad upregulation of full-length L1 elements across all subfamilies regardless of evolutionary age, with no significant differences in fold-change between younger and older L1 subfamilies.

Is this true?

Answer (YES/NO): NO